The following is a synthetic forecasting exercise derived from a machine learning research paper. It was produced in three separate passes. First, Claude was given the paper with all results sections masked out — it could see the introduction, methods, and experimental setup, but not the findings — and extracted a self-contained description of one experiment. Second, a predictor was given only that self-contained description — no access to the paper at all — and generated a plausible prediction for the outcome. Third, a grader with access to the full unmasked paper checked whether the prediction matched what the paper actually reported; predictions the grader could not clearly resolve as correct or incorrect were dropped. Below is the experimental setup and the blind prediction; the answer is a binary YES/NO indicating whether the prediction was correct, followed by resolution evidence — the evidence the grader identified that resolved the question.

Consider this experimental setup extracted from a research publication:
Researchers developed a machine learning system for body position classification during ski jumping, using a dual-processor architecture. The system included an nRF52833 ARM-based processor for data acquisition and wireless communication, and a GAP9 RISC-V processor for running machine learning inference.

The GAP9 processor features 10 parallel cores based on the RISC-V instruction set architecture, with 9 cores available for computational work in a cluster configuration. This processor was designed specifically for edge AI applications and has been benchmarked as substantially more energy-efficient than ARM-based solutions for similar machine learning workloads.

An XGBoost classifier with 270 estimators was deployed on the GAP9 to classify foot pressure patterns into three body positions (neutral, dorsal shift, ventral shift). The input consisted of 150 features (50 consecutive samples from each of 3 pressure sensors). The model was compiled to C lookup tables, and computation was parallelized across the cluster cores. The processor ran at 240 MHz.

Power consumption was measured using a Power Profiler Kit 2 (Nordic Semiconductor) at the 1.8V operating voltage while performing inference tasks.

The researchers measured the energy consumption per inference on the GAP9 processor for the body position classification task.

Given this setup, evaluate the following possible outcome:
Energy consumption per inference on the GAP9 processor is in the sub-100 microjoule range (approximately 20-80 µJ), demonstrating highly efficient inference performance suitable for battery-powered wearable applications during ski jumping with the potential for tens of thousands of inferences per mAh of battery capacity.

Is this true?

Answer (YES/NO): NO